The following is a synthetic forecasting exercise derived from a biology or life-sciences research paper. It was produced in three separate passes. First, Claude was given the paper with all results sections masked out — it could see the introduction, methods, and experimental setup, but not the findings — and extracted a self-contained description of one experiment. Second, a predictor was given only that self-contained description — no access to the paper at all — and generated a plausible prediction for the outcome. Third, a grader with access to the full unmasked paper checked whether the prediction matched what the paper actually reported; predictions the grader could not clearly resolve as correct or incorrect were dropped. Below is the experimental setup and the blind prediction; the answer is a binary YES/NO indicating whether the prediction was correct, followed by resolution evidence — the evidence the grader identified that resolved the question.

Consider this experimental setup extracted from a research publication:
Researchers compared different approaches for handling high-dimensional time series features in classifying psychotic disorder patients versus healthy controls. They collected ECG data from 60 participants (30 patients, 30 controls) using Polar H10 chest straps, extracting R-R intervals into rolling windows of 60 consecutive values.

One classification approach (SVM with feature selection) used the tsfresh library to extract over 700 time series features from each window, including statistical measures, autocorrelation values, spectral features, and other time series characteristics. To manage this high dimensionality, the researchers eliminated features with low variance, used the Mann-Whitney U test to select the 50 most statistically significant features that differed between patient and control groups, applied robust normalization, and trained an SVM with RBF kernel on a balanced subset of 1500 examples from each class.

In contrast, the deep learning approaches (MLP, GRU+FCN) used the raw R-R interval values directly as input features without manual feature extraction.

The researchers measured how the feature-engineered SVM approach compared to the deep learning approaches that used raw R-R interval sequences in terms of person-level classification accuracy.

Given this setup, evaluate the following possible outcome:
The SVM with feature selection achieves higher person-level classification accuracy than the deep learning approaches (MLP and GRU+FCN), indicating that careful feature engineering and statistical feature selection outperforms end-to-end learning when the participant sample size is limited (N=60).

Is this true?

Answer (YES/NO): NO